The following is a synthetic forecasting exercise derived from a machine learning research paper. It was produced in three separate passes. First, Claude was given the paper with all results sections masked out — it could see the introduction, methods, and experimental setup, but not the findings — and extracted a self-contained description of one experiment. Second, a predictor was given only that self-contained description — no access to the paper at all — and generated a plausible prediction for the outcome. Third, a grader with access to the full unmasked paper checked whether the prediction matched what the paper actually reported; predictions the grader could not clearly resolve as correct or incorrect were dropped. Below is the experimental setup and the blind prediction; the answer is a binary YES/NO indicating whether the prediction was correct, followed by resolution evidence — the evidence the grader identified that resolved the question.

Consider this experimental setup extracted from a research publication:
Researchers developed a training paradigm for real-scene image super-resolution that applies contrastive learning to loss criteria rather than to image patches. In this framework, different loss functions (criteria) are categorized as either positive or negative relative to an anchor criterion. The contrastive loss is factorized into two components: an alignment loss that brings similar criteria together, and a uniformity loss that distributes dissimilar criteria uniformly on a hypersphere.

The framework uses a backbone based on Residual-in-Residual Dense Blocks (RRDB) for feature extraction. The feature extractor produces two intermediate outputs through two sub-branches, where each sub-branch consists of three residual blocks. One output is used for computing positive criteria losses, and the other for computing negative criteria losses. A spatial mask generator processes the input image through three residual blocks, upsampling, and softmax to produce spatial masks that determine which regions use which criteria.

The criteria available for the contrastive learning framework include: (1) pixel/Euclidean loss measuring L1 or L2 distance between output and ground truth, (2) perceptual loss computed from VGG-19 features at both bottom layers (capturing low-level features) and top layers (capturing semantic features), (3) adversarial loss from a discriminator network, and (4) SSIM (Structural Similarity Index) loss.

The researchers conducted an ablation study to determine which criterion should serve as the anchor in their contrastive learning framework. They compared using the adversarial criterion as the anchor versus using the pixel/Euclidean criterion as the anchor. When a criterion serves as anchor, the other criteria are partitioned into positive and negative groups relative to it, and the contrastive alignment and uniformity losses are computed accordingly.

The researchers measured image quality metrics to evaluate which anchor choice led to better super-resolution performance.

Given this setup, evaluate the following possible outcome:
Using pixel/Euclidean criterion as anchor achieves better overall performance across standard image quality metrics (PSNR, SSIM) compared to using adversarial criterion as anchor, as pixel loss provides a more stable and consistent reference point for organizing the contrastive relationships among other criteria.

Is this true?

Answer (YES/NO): YES